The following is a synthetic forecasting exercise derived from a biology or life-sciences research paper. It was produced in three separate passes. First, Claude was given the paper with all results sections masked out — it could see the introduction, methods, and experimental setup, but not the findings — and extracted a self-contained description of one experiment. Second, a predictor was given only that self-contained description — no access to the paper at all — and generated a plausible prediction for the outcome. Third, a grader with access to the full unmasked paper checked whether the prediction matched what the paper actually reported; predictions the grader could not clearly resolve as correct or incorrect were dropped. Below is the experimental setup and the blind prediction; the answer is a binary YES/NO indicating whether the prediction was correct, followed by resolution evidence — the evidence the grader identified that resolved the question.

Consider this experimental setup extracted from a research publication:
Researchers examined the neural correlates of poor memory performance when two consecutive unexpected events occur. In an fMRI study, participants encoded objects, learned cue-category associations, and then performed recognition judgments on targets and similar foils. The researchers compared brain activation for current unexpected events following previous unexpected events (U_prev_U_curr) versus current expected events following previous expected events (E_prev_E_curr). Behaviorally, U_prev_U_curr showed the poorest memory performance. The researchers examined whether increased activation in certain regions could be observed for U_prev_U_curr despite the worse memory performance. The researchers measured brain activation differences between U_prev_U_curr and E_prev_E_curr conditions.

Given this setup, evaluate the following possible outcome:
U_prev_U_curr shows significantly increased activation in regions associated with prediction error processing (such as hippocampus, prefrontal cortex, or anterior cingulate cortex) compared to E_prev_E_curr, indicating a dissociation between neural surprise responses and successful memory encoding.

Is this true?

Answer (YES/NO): NO